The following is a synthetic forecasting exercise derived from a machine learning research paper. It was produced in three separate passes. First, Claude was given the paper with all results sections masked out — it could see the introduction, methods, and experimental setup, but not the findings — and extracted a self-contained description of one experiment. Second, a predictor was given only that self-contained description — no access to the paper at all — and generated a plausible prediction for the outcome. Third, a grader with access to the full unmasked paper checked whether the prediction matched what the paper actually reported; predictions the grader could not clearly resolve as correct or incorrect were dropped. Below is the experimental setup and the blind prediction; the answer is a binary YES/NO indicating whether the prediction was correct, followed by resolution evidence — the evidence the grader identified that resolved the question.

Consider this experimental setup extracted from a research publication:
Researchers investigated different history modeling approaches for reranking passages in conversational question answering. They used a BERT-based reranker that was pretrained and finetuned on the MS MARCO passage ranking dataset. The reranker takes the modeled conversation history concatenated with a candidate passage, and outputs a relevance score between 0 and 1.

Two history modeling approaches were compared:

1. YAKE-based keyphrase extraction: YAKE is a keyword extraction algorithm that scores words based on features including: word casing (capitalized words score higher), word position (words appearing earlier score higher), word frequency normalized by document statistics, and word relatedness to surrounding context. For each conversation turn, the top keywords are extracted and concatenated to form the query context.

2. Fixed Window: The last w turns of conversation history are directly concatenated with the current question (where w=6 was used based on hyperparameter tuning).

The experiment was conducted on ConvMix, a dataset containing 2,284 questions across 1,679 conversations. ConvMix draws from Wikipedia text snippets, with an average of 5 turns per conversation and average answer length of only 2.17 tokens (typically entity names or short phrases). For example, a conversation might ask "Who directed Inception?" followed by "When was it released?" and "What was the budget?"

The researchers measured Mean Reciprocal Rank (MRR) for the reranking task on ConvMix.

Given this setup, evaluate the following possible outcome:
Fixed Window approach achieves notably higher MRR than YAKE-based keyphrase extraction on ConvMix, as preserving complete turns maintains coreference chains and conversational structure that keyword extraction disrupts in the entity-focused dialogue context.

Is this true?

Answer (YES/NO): NO